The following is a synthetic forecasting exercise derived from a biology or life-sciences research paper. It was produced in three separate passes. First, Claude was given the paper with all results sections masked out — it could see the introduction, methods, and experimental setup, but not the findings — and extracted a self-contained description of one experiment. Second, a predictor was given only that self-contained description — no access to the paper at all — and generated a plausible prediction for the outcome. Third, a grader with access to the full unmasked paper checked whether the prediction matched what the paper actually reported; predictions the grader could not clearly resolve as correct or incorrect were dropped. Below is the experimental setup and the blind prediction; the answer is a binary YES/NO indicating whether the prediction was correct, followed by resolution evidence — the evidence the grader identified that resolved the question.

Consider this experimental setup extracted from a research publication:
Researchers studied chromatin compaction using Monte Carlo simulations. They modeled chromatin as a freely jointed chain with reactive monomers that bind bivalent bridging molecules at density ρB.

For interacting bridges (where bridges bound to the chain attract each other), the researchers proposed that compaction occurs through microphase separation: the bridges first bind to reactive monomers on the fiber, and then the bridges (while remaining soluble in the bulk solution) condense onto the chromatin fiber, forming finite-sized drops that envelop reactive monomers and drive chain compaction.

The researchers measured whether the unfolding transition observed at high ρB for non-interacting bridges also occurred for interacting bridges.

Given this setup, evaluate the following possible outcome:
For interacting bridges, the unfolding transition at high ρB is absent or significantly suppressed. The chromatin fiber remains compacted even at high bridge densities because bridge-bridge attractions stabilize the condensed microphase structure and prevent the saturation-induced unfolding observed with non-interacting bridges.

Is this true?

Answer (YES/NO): YES